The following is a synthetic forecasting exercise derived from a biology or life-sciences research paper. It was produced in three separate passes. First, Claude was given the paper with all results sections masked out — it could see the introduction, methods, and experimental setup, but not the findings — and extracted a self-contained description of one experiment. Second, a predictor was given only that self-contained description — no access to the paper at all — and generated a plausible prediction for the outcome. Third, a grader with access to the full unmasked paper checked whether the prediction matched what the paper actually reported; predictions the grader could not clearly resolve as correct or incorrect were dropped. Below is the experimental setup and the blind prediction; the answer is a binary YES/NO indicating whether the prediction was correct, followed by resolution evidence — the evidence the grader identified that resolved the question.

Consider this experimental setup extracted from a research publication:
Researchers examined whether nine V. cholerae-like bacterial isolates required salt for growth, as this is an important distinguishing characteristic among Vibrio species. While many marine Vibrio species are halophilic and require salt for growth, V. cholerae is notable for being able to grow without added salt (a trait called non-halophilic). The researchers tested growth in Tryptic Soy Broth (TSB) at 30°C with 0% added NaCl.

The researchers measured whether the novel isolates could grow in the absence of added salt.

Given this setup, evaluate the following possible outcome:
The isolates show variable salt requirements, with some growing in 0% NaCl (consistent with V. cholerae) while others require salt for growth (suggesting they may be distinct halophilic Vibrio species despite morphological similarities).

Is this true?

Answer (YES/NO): NO